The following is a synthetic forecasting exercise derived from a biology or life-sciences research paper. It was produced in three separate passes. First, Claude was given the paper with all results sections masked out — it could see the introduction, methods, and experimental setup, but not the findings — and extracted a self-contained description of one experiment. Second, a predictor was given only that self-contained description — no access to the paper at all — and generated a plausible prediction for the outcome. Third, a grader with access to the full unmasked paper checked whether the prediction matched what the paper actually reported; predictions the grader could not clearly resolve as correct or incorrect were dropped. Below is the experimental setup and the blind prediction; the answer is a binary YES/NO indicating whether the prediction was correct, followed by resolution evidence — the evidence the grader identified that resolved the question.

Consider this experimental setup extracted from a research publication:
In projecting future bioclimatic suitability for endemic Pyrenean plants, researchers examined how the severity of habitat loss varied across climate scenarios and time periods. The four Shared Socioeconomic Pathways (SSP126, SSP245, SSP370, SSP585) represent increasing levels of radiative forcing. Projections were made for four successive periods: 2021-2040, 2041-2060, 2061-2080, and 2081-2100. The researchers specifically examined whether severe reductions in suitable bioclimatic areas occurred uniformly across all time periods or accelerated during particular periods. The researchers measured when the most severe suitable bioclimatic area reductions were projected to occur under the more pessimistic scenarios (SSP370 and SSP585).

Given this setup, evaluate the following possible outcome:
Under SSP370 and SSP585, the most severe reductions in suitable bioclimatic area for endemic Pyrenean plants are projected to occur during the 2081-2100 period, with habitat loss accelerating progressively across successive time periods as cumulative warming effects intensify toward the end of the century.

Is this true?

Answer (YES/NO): YES